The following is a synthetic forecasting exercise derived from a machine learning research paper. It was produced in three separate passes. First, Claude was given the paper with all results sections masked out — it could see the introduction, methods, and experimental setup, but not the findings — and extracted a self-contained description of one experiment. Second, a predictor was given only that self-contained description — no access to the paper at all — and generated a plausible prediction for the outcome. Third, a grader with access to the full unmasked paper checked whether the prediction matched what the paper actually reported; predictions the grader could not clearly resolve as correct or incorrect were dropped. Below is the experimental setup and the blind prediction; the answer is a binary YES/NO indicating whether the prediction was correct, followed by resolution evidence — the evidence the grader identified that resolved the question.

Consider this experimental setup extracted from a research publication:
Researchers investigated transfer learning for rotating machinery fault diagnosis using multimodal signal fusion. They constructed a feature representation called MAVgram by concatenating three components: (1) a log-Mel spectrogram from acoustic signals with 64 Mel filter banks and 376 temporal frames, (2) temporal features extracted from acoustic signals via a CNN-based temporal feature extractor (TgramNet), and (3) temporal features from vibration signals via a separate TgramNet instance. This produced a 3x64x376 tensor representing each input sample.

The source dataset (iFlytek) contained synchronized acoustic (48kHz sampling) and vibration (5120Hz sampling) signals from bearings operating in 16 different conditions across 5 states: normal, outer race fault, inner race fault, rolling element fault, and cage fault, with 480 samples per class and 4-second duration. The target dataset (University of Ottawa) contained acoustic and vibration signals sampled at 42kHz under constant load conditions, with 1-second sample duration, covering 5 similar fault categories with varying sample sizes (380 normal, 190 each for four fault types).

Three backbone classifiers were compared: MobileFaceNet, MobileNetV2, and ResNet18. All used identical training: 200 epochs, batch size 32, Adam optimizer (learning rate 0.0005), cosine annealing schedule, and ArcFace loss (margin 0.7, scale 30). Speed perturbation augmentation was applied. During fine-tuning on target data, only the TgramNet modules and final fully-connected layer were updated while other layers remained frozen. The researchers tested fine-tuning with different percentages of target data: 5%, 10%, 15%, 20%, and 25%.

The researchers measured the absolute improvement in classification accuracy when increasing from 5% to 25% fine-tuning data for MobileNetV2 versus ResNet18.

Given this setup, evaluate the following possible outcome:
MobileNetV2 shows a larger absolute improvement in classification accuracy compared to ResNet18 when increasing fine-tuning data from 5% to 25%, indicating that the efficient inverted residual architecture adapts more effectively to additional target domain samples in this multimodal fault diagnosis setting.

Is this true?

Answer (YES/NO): YES